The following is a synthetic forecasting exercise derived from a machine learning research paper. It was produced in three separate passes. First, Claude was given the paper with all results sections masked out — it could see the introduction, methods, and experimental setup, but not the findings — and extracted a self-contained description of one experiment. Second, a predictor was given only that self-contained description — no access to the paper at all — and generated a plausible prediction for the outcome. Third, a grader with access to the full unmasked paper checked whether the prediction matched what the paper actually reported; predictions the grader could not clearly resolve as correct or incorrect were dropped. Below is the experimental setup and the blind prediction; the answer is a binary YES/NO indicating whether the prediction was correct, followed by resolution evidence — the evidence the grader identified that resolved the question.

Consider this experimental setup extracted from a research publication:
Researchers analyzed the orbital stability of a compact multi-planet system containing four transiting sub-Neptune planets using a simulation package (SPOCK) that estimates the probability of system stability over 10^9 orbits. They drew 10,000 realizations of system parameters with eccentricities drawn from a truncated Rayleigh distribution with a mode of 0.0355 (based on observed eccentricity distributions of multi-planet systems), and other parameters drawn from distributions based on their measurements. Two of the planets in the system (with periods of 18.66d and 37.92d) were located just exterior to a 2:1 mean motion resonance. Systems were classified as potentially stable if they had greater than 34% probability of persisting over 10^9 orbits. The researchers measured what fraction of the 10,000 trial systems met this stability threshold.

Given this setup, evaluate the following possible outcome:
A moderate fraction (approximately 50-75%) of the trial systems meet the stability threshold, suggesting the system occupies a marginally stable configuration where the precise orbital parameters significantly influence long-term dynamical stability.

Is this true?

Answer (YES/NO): NO